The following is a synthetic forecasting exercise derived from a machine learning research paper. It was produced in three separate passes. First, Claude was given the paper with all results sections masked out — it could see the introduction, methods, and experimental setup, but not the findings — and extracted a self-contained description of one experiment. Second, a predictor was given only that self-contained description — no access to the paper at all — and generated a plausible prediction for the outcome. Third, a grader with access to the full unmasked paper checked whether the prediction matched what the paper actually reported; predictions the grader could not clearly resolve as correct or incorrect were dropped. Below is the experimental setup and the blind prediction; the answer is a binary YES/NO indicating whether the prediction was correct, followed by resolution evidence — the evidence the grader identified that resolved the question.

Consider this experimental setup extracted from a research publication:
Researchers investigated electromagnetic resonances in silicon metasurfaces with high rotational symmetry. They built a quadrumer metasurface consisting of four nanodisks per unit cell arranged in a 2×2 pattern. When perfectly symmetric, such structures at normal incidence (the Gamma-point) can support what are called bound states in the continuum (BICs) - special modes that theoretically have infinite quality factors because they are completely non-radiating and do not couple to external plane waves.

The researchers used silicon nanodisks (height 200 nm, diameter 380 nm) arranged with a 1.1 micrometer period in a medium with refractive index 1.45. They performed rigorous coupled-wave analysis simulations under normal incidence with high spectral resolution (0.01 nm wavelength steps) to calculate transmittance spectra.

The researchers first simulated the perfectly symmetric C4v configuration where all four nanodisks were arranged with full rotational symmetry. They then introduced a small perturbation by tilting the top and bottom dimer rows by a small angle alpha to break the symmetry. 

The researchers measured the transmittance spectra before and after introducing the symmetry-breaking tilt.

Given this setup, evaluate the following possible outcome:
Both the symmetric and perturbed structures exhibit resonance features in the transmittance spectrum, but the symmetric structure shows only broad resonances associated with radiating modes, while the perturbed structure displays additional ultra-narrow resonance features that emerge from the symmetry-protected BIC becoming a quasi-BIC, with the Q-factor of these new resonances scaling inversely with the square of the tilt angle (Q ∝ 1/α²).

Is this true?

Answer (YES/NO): NO